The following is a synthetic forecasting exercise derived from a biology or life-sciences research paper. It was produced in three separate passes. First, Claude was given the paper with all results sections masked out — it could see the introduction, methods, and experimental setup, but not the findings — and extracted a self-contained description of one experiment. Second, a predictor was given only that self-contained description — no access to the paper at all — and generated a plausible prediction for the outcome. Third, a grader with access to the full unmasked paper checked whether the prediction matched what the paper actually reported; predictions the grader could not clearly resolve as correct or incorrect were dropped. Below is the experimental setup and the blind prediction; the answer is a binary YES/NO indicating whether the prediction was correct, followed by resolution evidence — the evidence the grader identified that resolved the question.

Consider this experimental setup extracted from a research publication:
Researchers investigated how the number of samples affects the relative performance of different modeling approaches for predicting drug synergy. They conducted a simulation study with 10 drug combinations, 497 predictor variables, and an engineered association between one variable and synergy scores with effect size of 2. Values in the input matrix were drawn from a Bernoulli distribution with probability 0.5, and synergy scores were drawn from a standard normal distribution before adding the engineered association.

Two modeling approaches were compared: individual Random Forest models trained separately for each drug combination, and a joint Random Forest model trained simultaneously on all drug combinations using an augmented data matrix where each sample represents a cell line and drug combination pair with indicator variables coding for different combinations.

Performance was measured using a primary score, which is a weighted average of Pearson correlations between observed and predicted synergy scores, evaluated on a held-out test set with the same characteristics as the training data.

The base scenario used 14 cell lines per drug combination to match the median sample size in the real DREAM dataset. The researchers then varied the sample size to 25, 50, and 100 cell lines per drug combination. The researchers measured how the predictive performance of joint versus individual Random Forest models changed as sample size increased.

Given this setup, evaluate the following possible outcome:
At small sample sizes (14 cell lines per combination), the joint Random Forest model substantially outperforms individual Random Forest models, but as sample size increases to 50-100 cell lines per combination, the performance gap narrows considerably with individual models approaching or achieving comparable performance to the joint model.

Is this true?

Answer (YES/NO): YES